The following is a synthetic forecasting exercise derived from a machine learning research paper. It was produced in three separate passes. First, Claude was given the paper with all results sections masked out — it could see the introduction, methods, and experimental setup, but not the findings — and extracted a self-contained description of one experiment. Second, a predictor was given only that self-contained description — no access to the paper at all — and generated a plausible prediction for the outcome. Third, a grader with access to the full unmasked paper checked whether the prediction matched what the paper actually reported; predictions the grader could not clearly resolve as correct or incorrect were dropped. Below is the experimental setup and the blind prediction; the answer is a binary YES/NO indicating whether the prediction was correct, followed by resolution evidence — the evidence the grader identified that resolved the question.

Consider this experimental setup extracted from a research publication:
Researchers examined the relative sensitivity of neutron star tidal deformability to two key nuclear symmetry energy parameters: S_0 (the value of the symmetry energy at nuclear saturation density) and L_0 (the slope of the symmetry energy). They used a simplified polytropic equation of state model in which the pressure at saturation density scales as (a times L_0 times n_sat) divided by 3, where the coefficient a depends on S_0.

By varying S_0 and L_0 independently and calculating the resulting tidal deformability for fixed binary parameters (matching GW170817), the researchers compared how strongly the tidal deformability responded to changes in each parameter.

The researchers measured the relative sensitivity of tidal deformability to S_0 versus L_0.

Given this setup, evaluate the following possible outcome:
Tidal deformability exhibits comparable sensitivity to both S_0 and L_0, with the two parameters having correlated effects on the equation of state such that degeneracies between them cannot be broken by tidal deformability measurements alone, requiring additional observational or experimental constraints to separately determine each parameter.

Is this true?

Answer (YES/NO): NO